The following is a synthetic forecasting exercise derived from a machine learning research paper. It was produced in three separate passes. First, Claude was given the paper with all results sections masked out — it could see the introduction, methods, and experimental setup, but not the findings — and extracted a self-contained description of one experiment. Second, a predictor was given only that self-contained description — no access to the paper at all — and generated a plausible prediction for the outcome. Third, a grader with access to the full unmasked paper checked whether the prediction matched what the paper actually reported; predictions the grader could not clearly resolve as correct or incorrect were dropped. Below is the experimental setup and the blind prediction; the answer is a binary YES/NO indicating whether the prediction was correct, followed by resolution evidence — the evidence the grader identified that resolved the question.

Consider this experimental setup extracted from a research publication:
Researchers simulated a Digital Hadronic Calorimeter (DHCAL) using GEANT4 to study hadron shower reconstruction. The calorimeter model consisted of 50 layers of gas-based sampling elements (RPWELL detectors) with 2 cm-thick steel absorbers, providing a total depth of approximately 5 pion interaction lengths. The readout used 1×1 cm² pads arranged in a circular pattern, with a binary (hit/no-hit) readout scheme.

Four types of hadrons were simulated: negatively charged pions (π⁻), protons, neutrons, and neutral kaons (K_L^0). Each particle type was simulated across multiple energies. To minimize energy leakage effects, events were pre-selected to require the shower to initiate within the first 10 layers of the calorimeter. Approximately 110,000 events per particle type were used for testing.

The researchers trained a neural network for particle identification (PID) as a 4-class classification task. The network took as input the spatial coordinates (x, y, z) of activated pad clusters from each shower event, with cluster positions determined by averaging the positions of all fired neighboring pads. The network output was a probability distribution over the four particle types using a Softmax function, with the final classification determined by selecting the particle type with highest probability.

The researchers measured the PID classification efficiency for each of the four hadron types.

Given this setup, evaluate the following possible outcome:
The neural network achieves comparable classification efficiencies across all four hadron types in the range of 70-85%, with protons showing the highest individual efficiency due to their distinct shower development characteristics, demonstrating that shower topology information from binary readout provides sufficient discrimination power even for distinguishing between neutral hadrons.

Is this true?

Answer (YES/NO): NO